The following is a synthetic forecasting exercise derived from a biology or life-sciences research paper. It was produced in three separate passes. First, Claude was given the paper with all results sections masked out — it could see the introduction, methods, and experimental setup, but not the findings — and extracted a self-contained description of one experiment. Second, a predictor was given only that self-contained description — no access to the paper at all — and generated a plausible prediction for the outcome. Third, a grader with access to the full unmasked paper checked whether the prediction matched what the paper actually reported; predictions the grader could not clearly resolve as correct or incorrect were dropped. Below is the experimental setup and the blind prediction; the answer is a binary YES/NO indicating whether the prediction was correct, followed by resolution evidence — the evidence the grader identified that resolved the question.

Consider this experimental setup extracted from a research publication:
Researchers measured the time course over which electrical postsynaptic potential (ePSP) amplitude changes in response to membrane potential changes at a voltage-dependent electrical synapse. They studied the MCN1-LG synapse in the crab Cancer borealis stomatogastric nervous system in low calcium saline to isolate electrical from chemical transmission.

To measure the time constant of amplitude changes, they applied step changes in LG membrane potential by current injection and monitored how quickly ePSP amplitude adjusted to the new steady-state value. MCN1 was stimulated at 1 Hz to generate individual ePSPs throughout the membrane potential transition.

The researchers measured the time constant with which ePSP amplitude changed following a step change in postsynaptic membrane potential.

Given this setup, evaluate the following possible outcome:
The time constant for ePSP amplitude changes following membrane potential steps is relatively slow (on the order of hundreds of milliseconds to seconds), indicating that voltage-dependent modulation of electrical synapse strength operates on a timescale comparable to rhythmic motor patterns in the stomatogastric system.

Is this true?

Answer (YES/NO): YES